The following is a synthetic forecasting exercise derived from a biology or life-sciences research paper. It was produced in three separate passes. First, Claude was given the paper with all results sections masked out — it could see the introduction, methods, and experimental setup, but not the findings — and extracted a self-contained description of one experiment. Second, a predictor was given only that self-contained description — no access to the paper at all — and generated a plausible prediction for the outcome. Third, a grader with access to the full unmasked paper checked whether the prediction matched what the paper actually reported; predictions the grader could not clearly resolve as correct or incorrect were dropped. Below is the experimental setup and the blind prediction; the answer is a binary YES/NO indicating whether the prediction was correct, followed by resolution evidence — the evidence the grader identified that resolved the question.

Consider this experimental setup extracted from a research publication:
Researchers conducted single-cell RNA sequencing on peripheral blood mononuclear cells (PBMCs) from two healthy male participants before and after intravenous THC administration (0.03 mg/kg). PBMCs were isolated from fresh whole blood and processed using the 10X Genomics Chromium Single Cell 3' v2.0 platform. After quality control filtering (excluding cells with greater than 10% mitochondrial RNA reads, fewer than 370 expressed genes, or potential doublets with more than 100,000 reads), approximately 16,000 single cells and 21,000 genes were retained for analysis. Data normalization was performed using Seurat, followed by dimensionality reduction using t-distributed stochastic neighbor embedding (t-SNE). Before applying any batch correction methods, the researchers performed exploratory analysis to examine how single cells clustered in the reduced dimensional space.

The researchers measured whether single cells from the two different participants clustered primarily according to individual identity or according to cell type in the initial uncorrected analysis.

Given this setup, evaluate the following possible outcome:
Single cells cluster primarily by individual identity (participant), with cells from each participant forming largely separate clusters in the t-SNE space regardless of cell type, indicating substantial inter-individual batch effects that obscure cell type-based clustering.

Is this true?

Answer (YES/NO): YES